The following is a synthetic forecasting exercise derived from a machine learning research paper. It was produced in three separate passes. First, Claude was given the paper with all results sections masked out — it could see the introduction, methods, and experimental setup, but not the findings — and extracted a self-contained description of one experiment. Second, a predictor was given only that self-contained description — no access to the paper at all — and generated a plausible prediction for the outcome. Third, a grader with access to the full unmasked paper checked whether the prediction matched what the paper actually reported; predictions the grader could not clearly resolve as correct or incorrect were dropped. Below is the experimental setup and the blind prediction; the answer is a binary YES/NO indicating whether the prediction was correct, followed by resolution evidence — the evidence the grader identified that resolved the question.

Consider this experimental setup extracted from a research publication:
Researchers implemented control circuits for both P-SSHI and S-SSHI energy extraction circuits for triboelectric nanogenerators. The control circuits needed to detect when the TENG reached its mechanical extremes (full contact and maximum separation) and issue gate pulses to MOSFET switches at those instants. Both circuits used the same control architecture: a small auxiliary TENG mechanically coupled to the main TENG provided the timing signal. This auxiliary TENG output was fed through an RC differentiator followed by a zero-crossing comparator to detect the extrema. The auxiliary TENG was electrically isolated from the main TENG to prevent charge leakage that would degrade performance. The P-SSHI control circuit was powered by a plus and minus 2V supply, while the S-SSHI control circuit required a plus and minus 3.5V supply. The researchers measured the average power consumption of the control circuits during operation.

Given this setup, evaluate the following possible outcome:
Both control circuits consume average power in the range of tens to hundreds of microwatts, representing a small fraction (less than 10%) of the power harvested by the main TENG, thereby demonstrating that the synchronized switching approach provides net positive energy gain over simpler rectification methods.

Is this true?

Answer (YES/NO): NO